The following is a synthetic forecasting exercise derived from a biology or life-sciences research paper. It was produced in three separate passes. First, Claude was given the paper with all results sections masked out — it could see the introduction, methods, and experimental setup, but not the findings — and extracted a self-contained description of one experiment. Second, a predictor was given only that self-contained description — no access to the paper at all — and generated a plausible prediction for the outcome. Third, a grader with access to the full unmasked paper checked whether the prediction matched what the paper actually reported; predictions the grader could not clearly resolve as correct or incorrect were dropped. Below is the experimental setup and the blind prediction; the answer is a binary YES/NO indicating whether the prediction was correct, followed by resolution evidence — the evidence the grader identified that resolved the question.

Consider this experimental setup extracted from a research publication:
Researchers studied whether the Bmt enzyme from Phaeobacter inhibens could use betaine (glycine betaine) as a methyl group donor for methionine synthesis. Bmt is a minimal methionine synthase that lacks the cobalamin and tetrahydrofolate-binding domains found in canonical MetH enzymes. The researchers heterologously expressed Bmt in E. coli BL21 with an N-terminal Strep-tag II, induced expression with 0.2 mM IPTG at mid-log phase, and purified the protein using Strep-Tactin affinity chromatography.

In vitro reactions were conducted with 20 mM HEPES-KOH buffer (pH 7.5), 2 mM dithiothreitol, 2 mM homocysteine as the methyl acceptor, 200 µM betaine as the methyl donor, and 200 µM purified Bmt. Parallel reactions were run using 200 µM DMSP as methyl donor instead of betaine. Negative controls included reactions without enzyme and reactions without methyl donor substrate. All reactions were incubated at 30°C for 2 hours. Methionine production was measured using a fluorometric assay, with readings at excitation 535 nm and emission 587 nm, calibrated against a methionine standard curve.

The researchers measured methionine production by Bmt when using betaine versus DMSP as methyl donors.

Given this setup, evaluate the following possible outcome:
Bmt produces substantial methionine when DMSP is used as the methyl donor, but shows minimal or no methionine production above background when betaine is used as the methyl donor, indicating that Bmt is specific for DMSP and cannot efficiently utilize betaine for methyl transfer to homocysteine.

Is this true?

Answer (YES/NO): NO